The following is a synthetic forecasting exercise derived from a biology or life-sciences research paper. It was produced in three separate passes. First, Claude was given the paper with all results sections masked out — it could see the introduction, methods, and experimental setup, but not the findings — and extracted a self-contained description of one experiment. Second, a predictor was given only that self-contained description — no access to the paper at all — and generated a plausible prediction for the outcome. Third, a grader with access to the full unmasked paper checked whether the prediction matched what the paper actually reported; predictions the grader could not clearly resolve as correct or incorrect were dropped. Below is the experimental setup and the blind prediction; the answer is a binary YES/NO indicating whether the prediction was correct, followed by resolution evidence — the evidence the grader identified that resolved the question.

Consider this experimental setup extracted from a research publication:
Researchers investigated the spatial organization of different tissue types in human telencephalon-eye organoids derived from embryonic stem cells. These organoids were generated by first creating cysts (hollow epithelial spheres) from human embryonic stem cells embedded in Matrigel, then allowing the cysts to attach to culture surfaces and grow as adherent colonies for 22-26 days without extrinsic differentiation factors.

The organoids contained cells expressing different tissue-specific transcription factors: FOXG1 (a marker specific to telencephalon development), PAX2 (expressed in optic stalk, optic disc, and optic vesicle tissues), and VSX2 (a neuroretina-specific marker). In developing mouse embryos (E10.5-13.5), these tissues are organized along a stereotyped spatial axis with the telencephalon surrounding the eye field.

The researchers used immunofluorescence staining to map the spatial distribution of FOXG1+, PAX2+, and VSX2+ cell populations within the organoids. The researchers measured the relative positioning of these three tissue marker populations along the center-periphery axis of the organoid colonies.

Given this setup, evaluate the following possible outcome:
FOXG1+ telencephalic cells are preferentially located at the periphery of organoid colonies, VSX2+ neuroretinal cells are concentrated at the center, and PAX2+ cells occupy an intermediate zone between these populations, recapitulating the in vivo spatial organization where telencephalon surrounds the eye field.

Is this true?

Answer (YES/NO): NO